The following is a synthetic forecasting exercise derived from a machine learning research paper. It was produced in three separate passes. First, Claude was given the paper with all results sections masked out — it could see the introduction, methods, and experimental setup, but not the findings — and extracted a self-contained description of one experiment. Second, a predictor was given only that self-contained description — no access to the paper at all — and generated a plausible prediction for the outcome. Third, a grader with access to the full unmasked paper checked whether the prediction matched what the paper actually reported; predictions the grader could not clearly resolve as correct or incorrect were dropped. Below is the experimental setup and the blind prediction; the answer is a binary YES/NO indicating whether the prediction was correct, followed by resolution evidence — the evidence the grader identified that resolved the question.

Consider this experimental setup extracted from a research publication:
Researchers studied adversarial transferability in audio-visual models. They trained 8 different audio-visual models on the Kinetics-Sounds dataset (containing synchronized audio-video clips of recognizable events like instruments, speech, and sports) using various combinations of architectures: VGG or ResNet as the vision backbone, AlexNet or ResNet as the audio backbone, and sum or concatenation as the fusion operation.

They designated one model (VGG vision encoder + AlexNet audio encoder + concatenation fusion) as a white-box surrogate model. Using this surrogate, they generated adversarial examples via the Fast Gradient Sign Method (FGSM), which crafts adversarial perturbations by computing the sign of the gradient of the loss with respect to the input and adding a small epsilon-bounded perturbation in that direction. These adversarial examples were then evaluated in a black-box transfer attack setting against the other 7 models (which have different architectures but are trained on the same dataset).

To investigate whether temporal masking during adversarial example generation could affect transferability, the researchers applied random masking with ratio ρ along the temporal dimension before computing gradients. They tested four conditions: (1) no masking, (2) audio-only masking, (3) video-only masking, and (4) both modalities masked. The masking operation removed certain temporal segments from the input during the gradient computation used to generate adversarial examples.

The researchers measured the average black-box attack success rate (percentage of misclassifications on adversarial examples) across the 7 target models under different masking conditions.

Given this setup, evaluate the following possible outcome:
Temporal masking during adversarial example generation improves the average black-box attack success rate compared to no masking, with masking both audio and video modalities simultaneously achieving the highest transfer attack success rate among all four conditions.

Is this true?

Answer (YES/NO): YES